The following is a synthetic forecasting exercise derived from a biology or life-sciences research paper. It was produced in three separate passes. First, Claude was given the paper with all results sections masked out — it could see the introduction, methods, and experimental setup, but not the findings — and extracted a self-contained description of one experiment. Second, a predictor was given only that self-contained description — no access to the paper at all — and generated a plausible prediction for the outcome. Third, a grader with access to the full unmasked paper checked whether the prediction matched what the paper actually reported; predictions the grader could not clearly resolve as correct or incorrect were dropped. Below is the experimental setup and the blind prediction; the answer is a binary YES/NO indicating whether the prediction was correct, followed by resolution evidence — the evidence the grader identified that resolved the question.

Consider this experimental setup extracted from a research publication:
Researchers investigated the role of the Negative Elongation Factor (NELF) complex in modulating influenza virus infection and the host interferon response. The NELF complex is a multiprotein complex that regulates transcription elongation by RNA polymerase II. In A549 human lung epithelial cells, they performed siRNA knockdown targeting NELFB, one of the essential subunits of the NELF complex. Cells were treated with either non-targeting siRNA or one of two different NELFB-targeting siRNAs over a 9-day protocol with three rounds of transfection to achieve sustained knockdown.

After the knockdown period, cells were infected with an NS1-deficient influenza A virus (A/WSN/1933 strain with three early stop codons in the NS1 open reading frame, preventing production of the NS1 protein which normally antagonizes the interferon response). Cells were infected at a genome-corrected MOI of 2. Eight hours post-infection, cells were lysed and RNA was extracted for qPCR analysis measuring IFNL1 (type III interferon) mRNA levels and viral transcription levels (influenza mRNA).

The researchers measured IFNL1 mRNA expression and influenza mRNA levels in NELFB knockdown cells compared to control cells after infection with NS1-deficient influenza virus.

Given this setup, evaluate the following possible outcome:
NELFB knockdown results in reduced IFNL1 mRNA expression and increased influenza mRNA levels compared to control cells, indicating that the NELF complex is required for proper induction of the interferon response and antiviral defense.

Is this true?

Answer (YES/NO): NO